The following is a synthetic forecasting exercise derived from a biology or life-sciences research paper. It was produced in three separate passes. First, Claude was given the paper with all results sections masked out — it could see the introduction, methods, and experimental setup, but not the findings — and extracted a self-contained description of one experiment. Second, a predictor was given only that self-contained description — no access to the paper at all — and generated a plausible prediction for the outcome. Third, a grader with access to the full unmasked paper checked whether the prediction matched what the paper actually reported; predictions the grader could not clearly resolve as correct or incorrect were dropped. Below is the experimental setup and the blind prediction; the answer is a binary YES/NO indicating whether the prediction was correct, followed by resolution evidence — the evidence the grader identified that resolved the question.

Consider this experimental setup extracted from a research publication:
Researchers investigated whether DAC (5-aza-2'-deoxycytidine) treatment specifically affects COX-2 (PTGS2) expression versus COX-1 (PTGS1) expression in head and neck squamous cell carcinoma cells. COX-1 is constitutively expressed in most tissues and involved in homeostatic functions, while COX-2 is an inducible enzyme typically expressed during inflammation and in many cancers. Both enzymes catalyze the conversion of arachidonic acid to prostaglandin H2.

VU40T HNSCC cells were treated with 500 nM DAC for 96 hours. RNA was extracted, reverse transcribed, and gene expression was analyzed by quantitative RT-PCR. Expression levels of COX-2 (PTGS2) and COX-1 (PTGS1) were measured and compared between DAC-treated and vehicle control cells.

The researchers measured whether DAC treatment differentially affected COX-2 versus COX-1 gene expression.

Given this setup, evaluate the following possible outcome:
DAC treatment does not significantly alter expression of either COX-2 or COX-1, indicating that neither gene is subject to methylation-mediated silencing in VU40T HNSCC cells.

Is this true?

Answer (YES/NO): NO